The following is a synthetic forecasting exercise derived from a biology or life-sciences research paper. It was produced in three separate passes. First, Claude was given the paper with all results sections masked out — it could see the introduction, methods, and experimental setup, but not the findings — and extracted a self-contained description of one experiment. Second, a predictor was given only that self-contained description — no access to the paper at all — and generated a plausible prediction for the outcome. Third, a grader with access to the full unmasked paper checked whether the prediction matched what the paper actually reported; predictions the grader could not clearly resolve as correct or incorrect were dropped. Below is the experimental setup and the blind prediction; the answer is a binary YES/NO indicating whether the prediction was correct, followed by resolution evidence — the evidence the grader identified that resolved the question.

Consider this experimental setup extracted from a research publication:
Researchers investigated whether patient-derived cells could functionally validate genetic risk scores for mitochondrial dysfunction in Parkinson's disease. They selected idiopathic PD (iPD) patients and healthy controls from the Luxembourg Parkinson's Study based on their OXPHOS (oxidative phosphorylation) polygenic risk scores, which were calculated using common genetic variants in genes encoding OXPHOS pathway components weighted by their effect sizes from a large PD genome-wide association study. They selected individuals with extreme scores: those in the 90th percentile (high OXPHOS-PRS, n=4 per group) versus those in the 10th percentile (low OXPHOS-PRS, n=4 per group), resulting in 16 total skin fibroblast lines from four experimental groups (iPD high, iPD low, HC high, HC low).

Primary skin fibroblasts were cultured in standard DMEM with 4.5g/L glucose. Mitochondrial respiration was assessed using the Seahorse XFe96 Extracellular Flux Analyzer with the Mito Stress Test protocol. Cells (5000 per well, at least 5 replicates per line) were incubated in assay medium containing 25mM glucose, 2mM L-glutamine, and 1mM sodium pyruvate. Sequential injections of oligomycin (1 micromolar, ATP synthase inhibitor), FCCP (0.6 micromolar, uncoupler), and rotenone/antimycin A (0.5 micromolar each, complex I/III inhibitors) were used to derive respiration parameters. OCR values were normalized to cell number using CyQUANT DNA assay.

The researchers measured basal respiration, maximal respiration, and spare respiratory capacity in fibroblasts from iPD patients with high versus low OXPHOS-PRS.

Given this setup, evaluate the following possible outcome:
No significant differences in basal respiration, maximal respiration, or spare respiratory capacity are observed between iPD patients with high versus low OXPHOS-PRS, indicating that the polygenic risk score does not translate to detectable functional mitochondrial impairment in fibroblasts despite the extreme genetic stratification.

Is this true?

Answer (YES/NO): NO